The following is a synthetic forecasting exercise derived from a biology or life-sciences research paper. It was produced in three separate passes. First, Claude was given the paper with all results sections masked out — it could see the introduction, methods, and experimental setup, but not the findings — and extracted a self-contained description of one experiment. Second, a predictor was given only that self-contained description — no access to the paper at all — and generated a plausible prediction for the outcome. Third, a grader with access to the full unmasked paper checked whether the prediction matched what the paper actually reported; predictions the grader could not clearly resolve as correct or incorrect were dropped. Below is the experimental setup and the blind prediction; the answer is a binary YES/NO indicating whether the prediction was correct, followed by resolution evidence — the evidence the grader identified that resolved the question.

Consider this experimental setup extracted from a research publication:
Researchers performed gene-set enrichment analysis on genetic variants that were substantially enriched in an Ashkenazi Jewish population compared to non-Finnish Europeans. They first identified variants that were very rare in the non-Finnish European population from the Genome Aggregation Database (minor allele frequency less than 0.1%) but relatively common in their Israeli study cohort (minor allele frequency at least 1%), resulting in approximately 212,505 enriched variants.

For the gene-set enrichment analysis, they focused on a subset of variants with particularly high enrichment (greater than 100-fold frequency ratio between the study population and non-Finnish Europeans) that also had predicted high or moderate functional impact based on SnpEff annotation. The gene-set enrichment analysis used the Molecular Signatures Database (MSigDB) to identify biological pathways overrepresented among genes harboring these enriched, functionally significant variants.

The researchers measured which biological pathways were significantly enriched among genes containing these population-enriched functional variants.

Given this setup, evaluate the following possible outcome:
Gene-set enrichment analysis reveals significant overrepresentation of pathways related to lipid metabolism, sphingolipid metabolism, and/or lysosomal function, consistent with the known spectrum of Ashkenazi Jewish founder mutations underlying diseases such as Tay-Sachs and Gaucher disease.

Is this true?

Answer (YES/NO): NO